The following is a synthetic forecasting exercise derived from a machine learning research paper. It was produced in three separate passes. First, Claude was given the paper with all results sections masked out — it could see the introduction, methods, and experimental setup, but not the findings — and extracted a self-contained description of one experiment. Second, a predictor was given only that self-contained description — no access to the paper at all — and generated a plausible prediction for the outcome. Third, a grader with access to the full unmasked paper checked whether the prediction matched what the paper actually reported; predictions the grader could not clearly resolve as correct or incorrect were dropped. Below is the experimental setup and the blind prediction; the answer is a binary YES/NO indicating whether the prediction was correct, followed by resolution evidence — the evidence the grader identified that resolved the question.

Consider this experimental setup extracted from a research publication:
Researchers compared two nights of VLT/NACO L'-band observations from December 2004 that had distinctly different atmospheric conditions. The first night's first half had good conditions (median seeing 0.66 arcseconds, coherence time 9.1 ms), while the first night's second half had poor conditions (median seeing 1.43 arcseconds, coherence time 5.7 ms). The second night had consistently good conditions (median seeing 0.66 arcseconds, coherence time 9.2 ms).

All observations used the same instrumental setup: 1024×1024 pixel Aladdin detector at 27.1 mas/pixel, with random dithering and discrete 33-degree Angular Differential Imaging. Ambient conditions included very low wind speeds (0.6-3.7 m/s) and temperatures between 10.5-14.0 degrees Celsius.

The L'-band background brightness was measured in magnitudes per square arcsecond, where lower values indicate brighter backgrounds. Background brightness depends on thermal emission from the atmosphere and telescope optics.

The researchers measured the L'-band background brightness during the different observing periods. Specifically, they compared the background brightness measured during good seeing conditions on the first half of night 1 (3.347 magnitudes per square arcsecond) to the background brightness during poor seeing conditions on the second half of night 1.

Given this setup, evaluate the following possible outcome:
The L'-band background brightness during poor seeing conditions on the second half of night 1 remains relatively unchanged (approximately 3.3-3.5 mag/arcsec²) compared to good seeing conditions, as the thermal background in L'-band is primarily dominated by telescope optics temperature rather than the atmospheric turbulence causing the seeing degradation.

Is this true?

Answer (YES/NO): YES